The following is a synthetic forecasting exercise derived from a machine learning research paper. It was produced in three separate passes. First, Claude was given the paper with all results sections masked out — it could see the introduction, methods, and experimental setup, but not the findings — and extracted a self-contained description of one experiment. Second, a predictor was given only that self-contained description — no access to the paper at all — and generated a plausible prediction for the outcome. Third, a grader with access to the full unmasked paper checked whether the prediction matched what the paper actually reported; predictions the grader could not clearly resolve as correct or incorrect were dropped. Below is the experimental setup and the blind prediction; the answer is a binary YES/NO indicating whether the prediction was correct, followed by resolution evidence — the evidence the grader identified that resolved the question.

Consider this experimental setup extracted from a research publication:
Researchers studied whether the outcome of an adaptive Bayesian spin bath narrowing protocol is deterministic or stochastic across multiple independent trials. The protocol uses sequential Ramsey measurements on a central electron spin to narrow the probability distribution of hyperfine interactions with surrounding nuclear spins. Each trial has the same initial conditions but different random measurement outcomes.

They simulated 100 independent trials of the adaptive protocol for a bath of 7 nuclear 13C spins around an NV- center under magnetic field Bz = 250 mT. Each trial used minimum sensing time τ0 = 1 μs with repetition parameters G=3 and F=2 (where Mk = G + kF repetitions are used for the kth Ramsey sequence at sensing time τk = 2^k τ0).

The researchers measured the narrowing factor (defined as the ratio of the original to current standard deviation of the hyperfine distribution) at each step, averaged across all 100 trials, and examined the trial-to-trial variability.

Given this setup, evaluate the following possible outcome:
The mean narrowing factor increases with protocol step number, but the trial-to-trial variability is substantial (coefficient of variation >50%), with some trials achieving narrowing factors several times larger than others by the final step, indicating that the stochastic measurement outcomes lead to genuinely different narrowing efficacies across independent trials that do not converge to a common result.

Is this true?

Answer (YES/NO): NO